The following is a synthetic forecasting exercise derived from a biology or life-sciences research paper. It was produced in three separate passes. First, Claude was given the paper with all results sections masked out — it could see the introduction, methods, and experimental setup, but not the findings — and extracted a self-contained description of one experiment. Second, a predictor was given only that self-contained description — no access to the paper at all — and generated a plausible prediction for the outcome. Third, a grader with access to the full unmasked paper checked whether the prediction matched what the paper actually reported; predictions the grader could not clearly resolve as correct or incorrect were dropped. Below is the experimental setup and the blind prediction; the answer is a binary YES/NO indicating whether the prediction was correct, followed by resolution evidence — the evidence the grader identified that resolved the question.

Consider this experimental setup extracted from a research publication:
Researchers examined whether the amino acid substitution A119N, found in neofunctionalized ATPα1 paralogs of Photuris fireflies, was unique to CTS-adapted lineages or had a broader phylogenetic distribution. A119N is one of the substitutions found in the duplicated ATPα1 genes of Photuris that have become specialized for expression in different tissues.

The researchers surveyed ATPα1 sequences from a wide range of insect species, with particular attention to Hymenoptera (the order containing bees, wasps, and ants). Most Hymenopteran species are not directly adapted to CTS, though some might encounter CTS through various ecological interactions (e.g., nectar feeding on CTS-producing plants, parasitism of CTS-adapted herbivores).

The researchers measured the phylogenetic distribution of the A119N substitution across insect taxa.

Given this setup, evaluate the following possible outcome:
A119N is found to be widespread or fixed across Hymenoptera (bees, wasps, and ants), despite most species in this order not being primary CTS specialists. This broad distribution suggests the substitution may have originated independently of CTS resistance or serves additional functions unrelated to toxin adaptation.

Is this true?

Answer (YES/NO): YES